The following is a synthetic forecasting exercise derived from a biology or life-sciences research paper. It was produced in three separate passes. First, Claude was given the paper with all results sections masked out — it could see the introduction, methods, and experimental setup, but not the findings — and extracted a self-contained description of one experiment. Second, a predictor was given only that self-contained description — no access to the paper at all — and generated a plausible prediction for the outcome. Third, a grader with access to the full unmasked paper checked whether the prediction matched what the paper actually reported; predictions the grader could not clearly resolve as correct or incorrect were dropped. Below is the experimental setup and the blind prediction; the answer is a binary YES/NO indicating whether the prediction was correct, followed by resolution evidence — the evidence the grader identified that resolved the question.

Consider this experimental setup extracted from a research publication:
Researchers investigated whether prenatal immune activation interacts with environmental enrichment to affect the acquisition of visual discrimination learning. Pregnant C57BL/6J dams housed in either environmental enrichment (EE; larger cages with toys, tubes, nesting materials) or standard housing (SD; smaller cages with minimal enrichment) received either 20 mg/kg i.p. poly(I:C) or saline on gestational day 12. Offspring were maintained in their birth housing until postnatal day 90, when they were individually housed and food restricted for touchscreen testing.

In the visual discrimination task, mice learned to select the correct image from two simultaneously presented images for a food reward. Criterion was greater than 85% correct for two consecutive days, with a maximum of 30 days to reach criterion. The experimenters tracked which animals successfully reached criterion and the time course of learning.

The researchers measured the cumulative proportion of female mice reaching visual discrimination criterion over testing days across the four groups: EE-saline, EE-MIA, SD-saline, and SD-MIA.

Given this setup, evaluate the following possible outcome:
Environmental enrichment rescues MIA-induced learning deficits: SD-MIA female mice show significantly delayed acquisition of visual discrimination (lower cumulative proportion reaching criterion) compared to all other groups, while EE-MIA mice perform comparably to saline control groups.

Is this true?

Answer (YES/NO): NO